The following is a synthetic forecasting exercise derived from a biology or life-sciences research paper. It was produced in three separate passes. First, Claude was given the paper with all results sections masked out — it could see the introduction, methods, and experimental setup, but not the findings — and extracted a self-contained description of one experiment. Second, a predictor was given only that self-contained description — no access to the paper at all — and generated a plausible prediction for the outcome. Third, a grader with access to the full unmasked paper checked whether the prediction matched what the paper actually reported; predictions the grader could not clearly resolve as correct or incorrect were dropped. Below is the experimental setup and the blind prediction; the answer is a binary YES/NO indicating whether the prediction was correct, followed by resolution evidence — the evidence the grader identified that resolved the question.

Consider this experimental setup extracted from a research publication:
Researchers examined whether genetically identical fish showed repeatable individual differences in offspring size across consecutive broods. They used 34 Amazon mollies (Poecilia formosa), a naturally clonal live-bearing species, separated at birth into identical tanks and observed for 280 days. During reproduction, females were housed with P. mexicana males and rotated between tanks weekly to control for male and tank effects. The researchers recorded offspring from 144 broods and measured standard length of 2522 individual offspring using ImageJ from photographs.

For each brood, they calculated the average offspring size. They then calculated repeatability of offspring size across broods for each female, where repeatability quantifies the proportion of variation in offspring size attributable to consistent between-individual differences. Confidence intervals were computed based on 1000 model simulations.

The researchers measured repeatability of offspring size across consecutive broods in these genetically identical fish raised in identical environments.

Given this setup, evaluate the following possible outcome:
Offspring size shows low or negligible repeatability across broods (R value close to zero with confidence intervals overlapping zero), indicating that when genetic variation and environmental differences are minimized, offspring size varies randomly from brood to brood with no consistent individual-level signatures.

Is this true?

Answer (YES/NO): NO